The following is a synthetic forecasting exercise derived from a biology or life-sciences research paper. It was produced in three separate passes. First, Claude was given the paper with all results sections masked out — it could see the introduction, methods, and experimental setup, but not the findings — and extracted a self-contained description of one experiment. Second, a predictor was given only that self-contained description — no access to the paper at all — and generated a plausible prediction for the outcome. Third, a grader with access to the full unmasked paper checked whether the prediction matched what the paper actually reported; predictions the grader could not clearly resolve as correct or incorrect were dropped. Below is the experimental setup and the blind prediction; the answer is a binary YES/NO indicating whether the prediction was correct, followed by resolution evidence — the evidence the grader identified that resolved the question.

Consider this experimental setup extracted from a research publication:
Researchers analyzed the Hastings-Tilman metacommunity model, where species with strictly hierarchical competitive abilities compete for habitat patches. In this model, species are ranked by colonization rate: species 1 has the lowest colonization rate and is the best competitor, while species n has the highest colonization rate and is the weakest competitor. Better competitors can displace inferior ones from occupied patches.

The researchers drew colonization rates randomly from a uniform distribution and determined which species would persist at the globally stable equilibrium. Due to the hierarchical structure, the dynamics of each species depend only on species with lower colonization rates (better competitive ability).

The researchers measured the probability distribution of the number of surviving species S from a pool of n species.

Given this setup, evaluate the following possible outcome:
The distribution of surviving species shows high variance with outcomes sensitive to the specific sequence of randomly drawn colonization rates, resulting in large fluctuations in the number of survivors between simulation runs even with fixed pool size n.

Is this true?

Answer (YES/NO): NO